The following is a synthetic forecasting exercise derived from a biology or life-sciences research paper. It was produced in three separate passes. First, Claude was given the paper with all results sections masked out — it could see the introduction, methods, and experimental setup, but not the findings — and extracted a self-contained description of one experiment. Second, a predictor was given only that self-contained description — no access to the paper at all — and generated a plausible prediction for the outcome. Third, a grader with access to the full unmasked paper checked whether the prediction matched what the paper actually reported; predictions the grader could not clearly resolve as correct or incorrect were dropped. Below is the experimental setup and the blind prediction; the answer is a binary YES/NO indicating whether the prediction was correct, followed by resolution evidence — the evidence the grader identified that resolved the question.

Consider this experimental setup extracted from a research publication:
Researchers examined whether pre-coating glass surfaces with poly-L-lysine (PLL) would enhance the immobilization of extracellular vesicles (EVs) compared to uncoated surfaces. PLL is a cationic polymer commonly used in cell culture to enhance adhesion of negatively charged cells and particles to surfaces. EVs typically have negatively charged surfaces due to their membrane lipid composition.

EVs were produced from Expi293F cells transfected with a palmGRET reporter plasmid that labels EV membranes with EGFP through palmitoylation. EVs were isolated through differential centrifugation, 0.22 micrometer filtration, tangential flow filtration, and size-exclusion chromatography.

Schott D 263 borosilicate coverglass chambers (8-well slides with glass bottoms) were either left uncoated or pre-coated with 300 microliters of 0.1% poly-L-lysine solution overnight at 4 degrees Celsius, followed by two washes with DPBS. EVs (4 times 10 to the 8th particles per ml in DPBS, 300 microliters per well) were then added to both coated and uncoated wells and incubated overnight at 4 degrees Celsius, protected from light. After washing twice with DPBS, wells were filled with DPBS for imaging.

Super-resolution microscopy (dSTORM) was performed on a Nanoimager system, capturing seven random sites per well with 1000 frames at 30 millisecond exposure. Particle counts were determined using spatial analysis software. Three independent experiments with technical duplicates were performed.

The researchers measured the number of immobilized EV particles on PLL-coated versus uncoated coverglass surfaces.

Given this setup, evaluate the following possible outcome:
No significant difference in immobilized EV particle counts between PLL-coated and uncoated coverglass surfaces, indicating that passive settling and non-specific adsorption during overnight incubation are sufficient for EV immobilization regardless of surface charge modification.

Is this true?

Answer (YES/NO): NO